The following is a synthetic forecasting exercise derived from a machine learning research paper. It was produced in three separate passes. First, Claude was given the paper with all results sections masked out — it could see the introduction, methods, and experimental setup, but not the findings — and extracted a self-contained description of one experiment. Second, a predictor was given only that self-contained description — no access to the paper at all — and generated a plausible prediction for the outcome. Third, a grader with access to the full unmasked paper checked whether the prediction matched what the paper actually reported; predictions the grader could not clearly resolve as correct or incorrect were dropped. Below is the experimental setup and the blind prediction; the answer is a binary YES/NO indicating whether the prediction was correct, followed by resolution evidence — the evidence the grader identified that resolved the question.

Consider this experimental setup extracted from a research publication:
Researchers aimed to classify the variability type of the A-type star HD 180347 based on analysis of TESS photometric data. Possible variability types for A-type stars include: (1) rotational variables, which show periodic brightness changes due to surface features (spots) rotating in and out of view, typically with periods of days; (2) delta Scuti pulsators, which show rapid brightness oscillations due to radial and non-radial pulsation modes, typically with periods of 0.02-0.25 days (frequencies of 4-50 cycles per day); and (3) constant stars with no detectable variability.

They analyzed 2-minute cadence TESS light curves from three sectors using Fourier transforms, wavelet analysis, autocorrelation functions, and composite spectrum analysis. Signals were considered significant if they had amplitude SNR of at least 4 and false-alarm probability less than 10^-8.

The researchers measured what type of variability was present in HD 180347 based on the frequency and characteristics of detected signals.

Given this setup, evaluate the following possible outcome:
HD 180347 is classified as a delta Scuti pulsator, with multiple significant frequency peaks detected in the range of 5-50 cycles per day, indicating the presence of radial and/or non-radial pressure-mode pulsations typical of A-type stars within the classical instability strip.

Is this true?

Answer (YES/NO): NO